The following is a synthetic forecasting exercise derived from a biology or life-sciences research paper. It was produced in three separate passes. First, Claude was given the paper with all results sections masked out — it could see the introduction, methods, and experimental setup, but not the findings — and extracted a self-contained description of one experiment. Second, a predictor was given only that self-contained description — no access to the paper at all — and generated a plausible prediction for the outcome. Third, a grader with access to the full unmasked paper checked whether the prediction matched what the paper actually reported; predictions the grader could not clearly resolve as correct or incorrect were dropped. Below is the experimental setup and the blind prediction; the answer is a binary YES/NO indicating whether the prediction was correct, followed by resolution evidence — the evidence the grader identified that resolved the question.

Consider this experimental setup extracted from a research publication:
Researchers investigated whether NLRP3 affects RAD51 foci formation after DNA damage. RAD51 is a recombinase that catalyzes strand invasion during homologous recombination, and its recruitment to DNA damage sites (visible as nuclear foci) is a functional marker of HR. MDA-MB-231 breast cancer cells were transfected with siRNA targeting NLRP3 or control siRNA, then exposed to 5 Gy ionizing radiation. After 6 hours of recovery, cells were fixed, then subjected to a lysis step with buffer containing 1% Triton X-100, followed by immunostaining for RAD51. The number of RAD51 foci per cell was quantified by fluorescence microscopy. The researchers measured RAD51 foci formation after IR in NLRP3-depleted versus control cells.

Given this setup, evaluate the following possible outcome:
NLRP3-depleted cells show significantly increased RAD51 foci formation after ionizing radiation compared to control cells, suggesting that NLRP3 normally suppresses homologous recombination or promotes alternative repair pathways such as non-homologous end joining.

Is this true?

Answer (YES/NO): NO